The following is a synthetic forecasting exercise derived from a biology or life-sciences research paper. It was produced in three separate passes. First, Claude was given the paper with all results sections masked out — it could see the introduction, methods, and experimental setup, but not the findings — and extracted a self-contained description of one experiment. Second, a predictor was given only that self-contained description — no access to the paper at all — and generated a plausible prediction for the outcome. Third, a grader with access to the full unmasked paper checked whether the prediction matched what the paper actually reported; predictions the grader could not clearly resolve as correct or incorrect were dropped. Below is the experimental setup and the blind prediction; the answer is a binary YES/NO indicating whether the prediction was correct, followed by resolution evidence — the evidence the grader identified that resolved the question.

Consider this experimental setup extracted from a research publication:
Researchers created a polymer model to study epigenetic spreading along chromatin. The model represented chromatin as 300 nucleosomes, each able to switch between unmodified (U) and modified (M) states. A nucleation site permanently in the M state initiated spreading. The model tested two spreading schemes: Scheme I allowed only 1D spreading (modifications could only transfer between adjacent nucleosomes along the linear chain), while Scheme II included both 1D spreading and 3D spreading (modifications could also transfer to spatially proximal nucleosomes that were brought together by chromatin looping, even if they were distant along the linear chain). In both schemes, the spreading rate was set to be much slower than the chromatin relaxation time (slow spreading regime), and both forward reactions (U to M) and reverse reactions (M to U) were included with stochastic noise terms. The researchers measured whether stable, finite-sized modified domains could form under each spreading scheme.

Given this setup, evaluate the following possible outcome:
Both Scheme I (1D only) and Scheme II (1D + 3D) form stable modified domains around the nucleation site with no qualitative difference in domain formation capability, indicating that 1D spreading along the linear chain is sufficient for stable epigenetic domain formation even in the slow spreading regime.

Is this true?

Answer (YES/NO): NO